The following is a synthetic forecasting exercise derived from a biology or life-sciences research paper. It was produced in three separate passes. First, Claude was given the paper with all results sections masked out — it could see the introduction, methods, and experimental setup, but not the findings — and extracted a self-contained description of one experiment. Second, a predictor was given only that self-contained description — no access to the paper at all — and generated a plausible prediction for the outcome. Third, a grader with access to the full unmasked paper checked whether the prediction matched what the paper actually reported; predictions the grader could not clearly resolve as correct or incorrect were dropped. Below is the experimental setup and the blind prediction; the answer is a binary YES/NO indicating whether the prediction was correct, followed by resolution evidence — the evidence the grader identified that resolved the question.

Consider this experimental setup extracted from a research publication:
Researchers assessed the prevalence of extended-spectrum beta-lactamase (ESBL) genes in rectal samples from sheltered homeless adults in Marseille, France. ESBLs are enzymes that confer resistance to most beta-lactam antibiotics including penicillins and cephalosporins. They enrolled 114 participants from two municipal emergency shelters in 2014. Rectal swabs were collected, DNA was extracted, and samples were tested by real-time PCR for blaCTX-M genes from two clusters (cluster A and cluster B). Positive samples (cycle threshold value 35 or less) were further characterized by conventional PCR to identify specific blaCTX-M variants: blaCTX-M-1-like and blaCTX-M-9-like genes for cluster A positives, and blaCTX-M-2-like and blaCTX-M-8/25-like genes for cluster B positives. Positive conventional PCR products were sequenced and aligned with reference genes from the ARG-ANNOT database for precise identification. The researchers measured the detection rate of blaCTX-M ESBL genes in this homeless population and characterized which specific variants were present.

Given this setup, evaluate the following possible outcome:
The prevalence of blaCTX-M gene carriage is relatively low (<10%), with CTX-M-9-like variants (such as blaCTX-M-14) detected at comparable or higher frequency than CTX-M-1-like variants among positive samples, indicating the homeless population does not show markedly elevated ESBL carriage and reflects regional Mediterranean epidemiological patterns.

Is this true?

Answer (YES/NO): NO